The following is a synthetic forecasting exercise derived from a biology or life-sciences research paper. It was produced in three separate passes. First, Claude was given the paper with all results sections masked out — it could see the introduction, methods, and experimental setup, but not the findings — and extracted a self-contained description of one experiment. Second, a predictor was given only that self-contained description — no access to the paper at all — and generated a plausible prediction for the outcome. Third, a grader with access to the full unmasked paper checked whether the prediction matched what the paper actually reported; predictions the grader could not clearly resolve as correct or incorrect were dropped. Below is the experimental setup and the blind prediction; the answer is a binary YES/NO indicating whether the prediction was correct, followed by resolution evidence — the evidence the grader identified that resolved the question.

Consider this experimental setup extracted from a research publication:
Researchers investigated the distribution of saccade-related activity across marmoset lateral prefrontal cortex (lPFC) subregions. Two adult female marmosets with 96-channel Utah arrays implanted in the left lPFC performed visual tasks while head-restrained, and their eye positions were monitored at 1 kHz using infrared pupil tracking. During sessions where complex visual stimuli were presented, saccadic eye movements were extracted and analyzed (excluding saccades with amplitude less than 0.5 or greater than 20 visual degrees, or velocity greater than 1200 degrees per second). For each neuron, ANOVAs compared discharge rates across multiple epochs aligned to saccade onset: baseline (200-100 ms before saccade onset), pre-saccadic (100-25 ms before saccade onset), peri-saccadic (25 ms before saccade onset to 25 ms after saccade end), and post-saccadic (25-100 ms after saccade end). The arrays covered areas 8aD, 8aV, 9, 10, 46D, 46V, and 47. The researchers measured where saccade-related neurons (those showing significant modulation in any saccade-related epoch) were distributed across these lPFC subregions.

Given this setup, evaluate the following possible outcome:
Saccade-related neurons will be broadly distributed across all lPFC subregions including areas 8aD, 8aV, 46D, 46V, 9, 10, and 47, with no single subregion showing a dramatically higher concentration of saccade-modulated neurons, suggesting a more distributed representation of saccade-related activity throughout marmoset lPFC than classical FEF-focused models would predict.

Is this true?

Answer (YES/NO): NO